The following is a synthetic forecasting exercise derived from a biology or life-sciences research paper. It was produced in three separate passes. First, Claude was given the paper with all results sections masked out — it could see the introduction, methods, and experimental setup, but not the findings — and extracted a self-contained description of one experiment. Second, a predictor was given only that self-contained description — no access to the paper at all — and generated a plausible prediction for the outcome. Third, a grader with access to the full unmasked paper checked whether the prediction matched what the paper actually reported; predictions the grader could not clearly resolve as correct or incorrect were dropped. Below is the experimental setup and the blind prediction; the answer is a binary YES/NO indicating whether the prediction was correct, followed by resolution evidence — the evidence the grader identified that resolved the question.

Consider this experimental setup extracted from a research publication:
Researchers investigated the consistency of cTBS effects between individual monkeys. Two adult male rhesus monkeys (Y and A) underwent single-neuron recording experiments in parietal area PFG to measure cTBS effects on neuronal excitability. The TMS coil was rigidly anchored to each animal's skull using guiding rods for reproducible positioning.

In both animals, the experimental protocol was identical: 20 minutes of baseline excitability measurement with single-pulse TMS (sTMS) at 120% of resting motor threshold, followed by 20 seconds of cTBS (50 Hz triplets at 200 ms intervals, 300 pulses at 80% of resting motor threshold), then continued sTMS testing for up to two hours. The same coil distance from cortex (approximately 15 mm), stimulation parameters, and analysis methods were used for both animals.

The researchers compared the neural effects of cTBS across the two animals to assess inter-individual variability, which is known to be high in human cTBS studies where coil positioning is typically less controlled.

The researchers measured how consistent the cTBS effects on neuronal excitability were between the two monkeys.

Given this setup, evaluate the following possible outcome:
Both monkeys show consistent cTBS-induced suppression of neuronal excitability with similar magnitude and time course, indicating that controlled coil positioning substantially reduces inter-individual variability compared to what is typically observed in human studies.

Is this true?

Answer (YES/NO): NO